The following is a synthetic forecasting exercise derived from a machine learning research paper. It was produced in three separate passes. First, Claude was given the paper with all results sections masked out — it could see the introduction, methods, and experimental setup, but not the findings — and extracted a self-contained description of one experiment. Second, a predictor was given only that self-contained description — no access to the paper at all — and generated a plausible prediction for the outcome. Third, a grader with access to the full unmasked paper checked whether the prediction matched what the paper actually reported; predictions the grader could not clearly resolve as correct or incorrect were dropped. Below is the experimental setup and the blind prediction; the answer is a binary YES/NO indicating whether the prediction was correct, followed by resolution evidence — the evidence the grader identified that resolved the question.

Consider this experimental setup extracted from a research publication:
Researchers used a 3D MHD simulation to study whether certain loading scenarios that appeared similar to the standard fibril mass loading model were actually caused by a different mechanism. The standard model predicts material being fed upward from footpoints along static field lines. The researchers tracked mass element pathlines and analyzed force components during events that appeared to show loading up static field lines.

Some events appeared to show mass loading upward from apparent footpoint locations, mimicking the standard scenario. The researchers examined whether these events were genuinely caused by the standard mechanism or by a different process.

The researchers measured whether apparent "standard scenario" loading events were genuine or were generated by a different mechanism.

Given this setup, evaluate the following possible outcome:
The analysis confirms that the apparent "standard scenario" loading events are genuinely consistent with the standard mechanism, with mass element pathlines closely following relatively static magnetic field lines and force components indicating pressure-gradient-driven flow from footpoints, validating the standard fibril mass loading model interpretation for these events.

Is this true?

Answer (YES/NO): NO